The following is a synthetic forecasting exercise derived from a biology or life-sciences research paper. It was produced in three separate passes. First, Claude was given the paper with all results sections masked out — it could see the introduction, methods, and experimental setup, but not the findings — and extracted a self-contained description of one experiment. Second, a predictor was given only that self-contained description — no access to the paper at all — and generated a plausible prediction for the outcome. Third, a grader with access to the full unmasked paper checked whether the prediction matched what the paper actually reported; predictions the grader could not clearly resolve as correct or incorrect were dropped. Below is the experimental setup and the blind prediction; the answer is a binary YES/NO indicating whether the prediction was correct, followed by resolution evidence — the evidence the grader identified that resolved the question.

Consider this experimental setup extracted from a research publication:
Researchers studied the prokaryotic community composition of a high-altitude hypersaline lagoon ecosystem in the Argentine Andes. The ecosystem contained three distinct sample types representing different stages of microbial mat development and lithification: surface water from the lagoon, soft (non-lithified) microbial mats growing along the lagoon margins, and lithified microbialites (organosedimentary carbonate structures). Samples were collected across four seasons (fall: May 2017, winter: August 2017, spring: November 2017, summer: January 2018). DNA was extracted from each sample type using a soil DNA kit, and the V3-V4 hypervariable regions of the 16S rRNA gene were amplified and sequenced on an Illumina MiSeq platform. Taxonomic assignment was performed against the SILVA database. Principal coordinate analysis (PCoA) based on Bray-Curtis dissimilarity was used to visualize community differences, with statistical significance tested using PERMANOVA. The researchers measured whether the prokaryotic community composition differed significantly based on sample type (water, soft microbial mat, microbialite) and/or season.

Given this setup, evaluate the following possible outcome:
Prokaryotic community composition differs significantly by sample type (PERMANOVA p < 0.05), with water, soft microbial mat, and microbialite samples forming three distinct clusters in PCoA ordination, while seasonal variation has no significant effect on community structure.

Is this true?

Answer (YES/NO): NO